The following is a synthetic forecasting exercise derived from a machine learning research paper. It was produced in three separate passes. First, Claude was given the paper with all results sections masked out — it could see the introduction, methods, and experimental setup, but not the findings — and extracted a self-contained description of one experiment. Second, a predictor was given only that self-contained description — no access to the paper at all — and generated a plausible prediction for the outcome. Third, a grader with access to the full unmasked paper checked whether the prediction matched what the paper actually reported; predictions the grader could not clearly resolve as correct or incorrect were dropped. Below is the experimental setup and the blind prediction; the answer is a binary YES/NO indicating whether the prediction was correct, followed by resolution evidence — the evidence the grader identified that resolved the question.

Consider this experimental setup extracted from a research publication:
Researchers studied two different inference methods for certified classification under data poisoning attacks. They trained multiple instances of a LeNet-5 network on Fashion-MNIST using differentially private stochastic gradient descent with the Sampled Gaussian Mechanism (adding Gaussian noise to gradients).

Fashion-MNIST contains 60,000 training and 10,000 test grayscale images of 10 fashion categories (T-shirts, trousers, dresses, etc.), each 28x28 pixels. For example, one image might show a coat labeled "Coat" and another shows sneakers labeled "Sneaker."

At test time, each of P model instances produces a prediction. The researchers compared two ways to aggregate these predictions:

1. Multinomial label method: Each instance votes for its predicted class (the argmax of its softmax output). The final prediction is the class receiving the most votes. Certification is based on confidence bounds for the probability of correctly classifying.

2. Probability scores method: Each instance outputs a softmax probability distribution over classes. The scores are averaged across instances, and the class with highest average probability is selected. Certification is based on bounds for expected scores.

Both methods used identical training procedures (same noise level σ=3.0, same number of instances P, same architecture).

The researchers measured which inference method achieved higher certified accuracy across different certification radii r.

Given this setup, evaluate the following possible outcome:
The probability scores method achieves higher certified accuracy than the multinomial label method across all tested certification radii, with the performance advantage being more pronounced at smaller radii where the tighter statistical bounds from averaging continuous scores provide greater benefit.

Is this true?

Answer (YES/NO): NO